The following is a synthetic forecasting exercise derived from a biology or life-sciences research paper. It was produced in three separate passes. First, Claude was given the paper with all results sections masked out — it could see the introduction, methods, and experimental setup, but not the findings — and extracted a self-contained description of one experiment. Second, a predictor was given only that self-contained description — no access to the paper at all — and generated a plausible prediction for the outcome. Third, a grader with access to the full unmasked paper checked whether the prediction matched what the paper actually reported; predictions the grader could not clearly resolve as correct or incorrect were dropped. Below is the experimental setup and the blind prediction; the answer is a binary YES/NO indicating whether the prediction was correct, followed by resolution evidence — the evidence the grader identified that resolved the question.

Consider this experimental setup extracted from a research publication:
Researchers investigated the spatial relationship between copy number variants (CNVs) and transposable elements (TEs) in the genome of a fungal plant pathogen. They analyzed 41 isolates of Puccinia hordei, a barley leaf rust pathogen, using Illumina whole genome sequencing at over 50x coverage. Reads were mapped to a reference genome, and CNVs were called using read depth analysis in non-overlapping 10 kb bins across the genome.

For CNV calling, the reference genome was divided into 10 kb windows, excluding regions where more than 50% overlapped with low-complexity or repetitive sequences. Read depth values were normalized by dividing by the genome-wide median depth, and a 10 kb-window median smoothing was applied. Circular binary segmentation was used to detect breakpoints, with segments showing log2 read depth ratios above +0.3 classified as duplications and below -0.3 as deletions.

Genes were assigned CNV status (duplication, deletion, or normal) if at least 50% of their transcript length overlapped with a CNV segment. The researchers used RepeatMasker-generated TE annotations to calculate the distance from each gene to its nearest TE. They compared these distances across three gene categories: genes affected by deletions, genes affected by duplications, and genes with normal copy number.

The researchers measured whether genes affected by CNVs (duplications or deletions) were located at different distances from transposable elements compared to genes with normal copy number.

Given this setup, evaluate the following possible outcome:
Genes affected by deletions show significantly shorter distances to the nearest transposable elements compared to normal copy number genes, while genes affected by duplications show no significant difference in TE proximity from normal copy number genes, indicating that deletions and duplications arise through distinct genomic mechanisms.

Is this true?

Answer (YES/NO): YES